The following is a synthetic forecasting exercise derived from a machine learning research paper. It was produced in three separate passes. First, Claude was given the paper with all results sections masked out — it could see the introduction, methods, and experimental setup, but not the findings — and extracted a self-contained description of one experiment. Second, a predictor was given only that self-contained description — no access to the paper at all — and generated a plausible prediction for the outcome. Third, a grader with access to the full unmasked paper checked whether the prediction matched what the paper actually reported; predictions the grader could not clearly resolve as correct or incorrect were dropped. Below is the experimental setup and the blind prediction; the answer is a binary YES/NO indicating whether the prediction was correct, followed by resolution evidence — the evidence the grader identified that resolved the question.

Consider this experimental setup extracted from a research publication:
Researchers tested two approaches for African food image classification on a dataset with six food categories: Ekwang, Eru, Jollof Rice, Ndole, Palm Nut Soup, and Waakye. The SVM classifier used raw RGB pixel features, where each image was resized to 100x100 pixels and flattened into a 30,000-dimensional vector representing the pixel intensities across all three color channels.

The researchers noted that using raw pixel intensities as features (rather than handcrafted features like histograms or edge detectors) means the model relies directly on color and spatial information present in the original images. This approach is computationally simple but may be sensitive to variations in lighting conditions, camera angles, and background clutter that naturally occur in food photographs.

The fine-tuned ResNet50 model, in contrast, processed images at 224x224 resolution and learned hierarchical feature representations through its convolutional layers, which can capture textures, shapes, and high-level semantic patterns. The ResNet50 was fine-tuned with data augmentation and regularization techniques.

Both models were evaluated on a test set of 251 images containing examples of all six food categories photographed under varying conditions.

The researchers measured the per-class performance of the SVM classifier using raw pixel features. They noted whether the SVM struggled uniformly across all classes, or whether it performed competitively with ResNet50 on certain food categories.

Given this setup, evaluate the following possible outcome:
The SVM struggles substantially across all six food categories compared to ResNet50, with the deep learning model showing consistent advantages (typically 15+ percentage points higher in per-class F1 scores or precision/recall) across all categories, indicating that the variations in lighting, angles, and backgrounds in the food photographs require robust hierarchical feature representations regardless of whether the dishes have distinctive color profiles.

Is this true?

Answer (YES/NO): NO